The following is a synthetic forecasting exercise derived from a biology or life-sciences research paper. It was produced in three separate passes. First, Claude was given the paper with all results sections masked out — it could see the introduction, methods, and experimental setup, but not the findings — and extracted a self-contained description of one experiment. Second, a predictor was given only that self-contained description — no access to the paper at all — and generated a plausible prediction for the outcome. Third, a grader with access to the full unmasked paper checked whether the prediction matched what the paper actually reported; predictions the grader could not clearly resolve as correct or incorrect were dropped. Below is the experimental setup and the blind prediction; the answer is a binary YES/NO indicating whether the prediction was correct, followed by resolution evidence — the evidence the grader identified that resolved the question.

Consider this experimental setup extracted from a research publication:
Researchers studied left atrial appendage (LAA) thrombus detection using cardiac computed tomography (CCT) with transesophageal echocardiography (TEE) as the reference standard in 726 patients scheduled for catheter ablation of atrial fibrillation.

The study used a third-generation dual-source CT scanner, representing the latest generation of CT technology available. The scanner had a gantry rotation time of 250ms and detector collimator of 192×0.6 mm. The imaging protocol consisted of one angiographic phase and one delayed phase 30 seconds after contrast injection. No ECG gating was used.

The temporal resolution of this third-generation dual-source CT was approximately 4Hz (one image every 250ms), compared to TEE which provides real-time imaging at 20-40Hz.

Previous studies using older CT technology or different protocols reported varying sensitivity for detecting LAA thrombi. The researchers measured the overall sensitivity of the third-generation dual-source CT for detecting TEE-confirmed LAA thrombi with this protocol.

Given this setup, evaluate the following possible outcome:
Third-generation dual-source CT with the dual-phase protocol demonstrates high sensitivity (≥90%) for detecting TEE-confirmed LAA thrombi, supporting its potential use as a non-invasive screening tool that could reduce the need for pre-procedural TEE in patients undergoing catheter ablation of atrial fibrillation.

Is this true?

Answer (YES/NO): NO